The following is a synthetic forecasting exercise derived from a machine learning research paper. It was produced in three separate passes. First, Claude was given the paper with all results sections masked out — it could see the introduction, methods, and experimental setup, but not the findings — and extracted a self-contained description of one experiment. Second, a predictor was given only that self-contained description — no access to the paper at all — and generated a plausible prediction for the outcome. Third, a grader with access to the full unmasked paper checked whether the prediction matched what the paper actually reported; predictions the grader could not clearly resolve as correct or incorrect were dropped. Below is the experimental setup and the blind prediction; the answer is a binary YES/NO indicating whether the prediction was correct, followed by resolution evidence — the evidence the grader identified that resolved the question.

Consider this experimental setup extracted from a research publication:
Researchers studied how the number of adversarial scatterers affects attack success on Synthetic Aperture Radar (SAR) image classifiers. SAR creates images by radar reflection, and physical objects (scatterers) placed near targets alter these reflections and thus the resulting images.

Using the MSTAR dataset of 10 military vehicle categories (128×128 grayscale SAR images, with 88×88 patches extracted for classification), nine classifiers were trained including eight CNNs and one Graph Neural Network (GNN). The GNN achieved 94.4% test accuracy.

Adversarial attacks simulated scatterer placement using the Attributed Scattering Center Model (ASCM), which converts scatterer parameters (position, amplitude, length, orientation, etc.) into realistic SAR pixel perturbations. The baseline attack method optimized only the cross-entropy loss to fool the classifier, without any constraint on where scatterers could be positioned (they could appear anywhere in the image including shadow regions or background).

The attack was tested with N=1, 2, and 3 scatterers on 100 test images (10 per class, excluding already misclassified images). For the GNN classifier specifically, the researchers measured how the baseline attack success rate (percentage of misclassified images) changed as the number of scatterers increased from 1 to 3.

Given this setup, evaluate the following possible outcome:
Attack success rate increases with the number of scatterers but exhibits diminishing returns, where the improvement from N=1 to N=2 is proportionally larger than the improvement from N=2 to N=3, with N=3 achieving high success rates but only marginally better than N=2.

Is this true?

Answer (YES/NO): NO